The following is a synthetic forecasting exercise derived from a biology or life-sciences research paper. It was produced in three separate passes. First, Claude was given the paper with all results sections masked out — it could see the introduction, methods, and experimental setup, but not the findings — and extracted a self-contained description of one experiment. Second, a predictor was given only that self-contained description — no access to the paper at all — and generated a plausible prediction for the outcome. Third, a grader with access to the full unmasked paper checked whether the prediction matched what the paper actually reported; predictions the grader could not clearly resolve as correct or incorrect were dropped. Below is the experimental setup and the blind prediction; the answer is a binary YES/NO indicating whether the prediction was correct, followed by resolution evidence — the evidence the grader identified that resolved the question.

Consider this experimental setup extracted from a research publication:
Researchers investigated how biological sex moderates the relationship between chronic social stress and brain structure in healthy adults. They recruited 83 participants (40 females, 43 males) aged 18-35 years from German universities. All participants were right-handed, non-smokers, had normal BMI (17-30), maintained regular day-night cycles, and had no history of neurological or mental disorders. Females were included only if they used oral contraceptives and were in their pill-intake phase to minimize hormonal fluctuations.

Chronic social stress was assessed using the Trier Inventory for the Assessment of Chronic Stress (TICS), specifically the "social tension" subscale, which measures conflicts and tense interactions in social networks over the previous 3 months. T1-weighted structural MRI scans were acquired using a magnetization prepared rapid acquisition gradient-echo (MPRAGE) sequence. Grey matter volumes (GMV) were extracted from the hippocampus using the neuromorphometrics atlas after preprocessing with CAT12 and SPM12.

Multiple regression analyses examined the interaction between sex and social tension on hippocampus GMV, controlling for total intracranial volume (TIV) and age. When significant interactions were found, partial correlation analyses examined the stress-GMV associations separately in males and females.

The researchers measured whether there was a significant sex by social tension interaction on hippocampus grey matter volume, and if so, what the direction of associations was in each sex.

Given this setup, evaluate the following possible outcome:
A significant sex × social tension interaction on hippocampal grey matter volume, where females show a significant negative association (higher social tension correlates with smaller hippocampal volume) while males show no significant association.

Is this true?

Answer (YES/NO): NO